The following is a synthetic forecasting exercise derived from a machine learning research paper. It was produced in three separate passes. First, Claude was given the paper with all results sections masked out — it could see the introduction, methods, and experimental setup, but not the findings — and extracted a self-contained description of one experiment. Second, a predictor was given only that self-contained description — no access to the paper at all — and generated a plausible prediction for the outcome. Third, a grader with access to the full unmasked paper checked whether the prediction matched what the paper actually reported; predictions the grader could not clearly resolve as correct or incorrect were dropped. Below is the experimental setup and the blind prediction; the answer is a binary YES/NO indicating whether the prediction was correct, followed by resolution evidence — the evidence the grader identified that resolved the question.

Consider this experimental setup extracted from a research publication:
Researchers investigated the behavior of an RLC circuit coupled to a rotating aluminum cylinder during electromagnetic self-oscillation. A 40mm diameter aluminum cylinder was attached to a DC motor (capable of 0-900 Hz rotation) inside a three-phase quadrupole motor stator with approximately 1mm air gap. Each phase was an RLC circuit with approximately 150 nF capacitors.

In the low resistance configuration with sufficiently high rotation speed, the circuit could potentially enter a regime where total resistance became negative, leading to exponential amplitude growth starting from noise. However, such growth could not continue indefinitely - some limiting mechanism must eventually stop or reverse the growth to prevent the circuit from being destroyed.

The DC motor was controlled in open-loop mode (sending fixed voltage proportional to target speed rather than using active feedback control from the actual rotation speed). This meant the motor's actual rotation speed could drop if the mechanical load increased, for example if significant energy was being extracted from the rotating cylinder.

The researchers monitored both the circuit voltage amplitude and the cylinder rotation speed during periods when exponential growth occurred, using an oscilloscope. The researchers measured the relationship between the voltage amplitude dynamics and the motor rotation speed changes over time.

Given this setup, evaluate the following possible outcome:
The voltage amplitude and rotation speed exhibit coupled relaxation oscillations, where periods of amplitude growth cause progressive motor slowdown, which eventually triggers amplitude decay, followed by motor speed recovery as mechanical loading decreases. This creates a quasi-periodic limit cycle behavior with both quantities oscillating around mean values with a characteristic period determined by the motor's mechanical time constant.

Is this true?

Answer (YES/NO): NO